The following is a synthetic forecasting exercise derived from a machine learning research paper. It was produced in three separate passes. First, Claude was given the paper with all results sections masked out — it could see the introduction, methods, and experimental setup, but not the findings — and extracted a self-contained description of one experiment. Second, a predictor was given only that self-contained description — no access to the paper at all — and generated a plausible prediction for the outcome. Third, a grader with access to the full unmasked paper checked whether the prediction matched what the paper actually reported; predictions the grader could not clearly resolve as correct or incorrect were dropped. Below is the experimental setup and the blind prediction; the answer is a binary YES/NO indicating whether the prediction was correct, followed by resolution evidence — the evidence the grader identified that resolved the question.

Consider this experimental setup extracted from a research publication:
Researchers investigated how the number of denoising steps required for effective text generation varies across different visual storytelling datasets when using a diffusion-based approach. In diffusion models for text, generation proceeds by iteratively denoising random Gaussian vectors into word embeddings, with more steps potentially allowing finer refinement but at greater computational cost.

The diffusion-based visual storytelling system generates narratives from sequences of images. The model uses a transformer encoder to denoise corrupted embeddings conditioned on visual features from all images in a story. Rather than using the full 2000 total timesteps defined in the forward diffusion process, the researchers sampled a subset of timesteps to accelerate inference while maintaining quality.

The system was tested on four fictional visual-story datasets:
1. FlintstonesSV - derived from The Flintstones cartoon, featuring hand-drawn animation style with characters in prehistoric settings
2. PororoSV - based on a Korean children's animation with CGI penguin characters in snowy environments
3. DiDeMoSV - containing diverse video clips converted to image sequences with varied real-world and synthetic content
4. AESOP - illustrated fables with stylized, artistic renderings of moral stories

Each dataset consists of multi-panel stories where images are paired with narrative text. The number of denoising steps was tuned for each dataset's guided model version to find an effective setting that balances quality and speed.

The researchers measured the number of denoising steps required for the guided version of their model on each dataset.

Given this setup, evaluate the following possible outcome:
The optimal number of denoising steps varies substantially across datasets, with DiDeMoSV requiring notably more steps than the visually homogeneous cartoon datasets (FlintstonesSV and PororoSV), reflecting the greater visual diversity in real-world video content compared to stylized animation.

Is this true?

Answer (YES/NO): NO